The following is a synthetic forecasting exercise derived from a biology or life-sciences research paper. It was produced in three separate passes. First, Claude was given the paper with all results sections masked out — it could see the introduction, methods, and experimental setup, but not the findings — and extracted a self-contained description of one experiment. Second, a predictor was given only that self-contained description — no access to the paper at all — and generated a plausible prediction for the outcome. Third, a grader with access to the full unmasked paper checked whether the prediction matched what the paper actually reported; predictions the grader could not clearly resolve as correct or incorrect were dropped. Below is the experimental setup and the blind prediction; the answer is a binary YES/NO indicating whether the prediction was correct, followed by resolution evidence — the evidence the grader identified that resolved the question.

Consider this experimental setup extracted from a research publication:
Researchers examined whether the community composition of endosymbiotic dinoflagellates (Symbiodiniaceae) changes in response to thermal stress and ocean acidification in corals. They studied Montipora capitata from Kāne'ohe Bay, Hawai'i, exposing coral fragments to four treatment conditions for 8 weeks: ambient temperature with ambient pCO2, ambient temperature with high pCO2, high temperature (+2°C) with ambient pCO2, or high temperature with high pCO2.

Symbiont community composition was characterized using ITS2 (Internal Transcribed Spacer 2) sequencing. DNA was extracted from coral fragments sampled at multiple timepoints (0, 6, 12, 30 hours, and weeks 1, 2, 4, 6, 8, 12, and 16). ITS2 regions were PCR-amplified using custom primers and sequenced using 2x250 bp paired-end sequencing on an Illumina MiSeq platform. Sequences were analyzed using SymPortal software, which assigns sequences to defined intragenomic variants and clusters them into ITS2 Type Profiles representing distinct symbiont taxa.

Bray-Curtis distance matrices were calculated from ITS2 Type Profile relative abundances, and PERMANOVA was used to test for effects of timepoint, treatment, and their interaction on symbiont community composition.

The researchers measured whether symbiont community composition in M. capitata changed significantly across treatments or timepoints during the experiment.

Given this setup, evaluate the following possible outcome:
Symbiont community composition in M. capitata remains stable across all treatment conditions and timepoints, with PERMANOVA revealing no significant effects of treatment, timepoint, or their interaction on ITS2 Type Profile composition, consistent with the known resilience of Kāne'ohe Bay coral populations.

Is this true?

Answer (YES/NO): NO